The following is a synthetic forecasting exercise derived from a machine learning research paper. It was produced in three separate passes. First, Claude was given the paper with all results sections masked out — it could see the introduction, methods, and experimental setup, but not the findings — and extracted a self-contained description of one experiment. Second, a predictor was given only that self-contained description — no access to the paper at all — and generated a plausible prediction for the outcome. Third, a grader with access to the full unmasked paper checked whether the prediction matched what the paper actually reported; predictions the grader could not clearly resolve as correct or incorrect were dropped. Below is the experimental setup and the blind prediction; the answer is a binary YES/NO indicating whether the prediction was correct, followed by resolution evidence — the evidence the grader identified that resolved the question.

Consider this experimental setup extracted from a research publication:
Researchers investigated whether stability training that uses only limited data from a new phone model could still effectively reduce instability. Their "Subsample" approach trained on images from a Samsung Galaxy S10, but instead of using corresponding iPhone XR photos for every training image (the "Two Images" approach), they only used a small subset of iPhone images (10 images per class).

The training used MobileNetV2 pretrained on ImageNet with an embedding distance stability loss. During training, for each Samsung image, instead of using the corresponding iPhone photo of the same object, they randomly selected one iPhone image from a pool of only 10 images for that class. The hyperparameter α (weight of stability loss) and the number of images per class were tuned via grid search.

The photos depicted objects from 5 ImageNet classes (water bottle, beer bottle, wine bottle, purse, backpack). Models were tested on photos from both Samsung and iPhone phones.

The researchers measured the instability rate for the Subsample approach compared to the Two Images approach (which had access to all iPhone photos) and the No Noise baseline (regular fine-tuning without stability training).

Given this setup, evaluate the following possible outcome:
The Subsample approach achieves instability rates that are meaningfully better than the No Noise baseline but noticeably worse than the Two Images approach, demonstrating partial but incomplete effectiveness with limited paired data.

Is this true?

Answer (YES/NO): NO